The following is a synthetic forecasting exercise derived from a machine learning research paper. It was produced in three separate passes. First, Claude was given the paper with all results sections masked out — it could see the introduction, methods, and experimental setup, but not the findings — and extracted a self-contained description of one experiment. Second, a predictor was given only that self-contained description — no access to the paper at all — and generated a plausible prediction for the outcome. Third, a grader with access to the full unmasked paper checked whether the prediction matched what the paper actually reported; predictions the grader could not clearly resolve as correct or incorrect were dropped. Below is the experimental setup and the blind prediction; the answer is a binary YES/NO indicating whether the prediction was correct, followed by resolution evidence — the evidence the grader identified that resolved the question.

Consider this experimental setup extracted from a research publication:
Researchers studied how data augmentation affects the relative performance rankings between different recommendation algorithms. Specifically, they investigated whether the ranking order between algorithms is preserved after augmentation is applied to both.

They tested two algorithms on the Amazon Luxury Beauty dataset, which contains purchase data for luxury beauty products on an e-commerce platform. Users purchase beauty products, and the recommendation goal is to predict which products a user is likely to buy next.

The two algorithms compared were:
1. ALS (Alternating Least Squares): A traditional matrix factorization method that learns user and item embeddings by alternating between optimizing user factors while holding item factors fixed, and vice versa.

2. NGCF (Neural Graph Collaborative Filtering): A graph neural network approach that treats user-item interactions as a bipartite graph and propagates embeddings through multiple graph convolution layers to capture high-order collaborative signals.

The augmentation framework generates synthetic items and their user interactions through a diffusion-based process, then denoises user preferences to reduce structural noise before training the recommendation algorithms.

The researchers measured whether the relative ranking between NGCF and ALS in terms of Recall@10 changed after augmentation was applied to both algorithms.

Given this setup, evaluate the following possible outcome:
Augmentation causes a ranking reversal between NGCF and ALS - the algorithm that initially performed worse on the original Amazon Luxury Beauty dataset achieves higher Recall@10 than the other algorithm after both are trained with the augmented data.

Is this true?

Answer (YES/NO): NO